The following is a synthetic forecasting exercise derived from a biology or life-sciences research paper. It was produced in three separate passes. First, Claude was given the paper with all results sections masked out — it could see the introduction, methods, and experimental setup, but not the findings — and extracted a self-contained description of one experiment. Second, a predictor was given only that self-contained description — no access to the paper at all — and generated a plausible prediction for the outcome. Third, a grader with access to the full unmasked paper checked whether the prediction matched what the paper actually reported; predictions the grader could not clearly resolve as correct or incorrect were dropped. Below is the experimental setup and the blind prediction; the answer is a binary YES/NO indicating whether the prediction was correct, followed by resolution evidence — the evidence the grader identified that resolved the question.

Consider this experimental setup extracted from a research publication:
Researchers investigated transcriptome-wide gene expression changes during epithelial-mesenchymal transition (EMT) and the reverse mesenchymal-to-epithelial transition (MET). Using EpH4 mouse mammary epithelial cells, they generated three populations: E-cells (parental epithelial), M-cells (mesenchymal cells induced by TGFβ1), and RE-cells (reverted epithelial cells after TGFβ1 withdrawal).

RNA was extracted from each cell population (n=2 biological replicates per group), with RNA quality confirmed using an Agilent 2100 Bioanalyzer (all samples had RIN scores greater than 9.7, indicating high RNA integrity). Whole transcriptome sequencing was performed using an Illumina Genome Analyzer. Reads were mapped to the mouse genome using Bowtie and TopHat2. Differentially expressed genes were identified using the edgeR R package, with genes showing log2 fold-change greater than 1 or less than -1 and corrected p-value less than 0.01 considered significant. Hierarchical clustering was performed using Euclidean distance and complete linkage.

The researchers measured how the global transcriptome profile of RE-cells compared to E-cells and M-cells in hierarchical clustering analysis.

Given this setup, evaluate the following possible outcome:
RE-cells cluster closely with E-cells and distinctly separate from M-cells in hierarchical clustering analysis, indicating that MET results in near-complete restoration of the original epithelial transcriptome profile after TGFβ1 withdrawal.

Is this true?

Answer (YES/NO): NO